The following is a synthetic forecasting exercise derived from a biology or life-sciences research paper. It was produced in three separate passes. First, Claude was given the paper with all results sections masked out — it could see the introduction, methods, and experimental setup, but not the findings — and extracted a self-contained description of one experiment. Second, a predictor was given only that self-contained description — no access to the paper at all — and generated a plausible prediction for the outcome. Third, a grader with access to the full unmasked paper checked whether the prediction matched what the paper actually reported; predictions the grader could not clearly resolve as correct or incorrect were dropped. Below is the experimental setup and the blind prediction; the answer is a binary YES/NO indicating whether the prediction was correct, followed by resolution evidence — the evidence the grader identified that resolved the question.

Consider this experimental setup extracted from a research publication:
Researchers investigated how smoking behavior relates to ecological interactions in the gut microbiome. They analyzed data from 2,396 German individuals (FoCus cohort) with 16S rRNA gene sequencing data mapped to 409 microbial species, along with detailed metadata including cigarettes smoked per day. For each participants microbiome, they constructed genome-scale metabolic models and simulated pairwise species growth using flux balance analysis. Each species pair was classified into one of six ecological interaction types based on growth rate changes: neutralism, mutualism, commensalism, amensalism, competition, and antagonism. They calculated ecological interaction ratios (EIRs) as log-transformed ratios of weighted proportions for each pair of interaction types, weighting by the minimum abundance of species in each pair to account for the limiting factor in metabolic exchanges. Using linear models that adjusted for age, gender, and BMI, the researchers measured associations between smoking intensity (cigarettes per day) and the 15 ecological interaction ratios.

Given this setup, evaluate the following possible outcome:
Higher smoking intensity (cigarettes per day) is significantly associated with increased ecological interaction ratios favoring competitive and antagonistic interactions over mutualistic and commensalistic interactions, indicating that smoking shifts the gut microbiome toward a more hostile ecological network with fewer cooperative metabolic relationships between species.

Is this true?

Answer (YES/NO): NO